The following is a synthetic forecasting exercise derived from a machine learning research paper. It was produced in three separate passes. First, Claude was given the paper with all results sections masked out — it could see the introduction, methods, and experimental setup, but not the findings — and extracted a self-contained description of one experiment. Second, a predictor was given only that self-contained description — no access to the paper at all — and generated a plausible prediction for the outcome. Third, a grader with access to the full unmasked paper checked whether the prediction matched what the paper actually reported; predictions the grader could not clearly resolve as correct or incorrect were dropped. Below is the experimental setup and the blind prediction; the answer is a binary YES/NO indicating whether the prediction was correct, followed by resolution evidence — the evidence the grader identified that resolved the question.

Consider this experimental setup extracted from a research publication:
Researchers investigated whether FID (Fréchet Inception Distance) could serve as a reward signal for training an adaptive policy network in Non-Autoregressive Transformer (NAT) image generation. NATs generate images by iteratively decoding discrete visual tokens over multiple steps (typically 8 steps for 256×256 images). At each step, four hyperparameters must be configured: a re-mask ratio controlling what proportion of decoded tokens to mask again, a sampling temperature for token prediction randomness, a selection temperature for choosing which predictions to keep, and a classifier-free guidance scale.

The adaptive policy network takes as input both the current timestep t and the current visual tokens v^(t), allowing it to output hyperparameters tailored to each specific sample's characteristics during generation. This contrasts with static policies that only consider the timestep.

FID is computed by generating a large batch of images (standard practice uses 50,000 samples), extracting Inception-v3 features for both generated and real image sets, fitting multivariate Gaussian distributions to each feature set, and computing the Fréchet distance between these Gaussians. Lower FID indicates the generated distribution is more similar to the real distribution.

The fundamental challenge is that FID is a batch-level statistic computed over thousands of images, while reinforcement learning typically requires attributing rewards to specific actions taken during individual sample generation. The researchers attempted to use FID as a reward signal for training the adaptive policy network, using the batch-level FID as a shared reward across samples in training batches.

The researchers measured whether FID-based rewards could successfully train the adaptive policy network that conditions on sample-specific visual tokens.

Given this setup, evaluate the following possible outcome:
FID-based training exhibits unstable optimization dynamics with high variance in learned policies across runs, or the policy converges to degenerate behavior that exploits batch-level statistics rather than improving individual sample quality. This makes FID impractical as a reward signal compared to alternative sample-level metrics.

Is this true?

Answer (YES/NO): YES